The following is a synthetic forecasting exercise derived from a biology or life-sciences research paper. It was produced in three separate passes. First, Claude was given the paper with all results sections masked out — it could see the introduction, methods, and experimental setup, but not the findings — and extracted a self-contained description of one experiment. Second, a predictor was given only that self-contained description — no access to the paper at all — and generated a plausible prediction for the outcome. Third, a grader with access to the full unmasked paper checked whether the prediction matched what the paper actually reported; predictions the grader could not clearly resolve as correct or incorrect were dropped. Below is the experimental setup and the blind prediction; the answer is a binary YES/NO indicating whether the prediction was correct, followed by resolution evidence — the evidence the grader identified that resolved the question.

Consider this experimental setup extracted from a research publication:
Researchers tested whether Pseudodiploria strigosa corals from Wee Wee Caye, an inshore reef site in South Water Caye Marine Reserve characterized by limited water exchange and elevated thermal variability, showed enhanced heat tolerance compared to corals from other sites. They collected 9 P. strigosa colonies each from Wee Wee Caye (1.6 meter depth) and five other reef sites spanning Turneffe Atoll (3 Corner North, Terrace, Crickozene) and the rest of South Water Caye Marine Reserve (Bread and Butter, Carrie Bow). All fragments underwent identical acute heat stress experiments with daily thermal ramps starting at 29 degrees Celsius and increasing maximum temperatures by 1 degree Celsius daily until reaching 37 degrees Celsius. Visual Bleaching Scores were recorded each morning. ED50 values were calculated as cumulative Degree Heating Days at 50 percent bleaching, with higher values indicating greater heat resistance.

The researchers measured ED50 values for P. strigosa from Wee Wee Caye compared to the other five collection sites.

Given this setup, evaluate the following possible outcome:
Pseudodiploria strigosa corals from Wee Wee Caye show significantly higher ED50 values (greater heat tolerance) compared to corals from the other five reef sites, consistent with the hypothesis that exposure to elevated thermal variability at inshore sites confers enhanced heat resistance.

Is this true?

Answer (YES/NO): NO